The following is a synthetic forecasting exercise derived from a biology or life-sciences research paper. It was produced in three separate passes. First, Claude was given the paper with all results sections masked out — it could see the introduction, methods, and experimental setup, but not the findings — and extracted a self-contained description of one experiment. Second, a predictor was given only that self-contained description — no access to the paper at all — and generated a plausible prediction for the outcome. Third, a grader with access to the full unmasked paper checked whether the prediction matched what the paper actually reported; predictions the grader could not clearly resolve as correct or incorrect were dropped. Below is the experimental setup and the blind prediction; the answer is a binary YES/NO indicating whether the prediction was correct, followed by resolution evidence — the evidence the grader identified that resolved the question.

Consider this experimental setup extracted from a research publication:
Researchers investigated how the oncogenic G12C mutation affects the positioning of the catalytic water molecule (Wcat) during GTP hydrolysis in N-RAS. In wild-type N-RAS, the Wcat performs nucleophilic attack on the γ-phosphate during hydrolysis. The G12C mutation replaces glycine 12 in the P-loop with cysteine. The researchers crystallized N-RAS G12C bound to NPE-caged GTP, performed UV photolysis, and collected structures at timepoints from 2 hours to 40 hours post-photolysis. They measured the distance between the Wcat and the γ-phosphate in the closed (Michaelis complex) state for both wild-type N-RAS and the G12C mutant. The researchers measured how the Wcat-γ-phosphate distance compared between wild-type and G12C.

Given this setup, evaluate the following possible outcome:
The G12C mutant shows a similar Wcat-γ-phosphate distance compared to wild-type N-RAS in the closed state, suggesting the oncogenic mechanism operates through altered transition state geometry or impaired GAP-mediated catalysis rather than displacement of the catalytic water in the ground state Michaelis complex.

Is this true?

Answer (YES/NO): NO